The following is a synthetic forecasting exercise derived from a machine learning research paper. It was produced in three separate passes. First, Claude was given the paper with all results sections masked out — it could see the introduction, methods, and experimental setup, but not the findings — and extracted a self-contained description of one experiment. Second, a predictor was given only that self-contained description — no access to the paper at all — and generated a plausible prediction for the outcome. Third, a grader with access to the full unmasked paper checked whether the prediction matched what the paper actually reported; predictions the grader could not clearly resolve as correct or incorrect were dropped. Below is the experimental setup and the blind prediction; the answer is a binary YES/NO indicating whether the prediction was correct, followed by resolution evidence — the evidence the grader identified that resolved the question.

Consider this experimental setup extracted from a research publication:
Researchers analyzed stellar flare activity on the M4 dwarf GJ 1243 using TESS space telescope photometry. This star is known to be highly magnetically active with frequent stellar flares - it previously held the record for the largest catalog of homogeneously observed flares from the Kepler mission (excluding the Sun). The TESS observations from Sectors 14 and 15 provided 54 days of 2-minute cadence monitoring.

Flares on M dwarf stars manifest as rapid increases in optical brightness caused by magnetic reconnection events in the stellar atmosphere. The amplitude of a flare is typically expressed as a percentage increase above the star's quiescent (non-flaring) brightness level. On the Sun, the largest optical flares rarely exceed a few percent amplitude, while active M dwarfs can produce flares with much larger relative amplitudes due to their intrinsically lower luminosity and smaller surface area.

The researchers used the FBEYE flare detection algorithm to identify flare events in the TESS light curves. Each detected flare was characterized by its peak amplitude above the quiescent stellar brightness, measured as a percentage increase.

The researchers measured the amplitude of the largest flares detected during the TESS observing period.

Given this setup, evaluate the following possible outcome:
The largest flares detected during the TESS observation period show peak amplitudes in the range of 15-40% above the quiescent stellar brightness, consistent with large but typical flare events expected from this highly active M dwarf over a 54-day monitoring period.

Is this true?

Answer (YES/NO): YES